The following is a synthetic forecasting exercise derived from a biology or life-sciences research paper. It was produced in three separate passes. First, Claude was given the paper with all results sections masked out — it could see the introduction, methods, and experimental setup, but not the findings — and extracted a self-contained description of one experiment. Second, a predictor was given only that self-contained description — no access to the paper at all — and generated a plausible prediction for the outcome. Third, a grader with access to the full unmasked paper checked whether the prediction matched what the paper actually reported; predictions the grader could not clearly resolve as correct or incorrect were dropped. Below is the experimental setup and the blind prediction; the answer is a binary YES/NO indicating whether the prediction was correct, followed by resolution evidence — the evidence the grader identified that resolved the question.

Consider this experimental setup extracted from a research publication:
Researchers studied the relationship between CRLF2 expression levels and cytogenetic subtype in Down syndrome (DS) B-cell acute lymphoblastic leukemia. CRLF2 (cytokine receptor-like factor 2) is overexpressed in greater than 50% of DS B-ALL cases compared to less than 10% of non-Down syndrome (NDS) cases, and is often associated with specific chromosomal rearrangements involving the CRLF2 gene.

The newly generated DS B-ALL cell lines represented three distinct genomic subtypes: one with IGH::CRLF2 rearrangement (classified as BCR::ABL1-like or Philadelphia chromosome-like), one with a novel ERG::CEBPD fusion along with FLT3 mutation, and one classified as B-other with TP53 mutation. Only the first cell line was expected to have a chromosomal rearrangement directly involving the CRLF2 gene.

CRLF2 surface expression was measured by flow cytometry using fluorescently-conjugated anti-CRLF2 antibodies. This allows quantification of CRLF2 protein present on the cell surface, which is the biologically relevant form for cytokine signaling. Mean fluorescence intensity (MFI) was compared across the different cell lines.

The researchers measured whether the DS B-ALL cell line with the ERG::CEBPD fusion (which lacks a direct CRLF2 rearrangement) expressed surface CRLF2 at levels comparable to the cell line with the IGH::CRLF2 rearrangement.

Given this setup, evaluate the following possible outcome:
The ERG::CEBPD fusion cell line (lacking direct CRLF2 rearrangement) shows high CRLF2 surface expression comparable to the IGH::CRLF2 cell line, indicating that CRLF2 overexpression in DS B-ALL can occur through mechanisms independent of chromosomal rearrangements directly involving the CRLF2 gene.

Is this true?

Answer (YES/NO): NO